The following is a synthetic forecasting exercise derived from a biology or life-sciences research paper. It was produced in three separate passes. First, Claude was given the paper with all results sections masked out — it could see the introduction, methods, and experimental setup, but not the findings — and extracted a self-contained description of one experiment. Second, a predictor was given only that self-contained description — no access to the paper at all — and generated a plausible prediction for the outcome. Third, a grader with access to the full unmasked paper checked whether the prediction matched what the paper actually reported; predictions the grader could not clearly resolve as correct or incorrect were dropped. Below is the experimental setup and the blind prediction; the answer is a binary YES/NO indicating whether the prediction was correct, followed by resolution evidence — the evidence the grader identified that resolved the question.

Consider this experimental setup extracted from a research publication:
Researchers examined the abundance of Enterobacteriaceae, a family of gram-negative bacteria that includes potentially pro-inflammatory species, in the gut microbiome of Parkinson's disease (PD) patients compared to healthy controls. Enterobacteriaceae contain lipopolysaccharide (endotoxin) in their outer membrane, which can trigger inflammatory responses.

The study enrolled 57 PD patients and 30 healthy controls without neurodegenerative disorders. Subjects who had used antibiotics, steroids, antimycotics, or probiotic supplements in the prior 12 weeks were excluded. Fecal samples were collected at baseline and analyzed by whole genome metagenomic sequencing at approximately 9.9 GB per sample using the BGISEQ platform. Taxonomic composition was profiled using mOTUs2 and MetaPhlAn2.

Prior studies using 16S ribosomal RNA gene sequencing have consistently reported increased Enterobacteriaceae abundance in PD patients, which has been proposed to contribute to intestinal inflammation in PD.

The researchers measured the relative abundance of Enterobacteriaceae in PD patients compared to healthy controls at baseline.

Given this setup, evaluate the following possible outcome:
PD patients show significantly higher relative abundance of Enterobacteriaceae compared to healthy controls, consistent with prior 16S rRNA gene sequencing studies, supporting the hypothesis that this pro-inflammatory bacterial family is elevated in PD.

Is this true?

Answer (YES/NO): NO